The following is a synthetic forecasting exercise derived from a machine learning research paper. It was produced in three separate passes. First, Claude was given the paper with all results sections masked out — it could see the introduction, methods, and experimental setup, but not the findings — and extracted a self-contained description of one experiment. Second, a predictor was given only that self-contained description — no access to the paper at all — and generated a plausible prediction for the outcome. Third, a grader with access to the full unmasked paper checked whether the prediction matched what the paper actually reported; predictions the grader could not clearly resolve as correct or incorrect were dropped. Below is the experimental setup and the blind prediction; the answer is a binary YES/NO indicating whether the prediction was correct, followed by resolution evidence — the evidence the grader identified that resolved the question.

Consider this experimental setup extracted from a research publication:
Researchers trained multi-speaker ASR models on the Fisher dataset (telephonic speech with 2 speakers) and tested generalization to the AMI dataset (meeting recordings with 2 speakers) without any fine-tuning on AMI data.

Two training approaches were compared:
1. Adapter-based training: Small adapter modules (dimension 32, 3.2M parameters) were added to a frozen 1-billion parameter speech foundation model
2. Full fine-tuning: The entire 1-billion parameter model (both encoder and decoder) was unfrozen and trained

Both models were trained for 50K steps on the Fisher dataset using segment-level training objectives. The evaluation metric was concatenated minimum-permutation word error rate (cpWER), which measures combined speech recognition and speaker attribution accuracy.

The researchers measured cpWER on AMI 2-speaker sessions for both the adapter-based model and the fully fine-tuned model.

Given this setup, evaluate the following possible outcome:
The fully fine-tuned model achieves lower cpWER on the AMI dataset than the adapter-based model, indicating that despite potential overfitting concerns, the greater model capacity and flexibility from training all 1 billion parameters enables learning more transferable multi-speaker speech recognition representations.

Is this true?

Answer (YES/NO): NO